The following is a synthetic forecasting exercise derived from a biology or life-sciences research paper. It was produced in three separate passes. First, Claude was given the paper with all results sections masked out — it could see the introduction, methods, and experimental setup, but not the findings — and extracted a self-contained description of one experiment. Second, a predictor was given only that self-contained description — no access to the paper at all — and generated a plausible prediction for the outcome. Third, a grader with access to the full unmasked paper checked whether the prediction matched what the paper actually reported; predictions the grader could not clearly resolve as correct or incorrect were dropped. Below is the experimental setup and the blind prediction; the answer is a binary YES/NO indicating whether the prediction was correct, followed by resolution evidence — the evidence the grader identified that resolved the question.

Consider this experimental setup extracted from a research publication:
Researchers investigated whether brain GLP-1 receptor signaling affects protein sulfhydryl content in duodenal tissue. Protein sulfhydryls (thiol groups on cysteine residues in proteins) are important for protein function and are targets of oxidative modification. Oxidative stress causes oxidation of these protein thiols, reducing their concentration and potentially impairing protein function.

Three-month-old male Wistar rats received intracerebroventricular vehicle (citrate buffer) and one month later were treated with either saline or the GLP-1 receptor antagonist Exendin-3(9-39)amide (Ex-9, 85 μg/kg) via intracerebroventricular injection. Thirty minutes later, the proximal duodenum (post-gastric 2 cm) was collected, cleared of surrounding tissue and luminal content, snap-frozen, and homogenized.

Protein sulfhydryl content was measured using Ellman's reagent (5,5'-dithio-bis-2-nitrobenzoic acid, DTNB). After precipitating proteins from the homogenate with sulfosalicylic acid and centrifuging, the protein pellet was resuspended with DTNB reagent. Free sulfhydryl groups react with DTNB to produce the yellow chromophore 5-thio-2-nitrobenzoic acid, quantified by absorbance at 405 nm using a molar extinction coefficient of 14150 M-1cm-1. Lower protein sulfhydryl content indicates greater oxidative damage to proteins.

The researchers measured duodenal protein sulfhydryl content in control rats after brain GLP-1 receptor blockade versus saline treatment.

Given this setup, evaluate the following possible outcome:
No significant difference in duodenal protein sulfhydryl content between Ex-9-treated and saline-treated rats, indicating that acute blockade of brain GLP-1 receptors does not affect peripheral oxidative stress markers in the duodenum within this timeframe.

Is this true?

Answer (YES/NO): NO